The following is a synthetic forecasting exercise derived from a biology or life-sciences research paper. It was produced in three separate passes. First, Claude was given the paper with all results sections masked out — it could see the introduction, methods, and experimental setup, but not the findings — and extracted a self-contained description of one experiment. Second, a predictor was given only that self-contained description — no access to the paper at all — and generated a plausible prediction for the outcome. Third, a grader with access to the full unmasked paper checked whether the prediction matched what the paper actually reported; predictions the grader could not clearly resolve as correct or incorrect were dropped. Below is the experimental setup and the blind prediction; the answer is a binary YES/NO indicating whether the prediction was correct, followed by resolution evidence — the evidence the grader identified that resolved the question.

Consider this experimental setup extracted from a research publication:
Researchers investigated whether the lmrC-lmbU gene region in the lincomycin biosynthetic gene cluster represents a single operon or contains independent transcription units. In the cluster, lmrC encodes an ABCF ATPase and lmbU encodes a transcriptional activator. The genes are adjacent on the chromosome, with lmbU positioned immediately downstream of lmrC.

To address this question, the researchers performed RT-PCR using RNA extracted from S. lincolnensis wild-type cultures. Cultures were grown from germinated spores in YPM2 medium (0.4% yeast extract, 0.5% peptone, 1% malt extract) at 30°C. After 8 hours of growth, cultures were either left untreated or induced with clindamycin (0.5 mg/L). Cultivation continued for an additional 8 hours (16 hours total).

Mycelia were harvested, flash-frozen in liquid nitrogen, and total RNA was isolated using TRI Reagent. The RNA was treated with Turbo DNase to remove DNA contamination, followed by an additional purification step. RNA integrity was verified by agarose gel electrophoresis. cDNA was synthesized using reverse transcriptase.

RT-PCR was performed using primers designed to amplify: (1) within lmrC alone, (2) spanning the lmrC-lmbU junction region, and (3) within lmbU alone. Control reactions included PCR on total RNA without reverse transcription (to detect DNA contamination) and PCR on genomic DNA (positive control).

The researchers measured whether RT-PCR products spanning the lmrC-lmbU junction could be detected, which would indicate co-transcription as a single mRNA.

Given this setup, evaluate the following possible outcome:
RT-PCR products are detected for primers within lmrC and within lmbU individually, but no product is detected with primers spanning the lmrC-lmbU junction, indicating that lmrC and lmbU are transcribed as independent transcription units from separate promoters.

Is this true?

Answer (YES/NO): YES